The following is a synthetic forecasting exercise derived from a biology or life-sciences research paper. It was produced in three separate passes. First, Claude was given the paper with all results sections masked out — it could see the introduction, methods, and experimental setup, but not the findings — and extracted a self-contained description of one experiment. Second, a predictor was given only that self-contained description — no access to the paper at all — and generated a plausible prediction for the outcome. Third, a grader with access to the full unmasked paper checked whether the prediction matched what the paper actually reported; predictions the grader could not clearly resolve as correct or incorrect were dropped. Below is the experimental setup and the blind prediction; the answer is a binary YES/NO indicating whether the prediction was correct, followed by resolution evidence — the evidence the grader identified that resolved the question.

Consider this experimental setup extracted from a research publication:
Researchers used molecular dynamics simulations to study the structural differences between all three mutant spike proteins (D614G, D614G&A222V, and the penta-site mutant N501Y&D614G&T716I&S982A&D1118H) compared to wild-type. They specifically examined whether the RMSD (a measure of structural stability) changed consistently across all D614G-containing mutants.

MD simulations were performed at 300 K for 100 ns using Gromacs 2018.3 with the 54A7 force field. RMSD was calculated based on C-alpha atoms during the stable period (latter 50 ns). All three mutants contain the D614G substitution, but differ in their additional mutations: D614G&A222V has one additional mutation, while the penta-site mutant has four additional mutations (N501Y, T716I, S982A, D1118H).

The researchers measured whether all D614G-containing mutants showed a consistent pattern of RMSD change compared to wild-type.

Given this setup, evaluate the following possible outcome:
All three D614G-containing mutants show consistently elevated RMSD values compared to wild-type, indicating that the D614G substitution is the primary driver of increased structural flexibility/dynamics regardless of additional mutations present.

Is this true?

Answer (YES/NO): NO